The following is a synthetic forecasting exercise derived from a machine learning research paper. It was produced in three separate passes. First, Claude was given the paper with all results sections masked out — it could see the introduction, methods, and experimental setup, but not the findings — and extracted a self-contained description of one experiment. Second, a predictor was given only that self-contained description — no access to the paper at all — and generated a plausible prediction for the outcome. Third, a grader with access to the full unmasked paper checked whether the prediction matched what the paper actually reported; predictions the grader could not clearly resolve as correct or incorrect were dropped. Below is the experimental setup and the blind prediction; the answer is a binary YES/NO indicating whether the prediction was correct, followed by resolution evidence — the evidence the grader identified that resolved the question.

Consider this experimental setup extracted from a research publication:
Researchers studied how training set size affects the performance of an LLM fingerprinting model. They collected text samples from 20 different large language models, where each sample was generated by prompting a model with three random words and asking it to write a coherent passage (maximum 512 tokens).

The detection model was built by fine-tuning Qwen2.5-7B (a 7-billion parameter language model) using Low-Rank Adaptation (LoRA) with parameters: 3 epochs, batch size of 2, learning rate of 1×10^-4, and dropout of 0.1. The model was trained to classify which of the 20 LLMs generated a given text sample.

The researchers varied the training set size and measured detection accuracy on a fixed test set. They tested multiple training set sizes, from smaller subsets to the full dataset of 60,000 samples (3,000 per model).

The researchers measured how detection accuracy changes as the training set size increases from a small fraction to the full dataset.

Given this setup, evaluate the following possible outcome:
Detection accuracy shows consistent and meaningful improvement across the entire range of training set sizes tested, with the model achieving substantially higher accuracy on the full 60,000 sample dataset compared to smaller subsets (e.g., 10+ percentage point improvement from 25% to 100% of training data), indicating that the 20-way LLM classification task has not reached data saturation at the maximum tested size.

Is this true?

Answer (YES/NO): NO